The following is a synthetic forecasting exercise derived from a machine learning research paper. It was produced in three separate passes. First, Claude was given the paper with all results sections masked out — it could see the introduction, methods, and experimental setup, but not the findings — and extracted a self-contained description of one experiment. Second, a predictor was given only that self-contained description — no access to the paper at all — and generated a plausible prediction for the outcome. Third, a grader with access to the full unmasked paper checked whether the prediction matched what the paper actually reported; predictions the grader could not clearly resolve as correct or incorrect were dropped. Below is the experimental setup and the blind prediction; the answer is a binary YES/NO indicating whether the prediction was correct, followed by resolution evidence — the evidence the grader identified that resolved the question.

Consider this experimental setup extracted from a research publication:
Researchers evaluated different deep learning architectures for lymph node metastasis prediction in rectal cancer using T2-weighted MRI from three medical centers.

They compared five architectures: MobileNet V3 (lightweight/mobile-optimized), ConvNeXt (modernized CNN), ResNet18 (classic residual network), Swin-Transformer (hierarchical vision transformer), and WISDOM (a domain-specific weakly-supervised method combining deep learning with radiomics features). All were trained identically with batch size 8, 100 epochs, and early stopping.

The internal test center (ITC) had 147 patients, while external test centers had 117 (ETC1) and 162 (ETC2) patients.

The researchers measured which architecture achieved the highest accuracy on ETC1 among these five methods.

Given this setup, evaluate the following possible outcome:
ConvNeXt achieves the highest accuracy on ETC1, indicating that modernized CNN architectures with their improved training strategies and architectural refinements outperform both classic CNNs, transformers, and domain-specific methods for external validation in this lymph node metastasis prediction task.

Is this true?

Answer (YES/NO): NO